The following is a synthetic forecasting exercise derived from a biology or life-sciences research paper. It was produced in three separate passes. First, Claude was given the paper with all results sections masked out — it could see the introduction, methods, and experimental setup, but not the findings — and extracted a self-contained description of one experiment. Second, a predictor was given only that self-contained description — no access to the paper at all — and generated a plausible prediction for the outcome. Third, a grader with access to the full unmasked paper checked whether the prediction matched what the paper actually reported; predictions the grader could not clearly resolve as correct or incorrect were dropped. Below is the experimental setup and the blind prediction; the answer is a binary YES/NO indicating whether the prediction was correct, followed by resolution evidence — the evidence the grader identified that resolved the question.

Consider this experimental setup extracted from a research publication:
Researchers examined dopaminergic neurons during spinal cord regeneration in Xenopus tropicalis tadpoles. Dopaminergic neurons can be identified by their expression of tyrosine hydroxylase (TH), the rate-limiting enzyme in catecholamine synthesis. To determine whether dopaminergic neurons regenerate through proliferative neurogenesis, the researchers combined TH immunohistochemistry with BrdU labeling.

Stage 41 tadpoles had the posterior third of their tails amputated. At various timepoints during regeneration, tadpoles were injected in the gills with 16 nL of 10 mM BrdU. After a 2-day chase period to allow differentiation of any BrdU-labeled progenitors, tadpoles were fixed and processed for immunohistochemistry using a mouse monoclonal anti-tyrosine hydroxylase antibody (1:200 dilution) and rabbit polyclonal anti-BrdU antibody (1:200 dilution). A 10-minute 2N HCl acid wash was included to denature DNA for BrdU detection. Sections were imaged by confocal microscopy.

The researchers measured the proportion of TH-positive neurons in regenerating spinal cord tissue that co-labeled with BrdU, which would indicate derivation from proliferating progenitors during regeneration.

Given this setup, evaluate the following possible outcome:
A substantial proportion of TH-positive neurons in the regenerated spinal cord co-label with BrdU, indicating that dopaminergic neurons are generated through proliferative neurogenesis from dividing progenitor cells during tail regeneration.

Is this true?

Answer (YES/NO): NO